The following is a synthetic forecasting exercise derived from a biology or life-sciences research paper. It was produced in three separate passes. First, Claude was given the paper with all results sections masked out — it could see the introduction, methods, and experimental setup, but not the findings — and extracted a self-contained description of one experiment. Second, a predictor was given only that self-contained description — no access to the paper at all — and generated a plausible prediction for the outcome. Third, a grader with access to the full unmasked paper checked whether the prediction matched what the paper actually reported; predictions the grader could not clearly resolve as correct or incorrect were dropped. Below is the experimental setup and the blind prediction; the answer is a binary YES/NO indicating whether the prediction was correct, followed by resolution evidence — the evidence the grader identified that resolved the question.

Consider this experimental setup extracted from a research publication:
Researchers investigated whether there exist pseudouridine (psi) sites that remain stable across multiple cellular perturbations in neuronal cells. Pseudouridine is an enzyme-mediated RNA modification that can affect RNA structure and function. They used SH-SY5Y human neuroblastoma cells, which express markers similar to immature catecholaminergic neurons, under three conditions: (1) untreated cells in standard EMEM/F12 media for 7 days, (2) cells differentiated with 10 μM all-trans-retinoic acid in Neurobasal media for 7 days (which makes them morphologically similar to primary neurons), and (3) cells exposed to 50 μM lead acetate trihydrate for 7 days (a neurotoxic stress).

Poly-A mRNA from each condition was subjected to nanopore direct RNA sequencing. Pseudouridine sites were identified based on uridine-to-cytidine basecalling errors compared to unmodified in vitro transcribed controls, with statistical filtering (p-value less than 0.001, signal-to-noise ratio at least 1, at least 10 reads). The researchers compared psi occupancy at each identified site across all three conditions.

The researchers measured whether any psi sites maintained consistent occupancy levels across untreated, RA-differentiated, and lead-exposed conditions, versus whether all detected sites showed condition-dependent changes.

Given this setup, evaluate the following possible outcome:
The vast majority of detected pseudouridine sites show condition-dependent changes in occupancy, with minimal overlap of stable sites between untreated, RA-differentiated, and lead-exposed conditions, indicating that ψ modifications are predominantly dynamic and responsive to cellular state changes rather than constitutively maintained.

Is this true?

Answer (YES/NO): NO